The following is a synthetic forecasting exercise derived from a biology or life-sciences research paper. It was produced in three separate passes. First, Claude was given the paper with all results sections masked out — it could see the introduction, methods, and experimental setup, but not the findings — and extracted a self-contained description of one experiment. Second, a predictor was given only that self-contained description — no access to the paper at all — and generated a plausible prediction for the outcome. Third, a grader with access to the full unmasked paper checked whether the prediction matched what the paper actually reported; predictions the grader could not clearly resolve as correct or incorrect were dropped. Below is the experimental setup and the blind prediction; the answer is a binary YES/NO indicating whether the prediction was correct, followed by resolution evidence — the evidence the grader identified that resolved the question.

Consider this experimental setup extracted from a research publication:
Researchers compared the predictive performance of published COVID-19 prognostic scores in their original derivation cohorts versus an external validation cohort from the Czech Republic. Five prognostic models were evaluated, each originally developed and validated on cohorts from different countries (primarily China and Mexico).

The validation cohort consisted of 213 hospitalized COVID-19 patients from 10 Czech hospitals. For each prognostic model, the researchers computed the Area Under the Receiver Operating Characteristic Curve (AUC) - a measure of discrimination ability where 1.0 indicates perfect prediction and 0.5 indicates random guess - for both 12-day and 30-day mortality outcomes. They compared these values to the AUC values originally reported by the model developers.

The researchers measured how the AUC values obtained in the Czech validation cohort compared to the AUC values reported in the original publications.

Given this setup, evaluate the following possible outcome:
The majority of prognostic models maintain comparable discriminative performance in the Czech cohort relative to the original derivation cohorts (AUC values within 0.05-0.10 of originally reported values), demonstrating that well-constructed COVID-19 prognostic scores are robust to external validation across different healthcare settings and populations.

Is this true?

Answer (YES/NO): NO